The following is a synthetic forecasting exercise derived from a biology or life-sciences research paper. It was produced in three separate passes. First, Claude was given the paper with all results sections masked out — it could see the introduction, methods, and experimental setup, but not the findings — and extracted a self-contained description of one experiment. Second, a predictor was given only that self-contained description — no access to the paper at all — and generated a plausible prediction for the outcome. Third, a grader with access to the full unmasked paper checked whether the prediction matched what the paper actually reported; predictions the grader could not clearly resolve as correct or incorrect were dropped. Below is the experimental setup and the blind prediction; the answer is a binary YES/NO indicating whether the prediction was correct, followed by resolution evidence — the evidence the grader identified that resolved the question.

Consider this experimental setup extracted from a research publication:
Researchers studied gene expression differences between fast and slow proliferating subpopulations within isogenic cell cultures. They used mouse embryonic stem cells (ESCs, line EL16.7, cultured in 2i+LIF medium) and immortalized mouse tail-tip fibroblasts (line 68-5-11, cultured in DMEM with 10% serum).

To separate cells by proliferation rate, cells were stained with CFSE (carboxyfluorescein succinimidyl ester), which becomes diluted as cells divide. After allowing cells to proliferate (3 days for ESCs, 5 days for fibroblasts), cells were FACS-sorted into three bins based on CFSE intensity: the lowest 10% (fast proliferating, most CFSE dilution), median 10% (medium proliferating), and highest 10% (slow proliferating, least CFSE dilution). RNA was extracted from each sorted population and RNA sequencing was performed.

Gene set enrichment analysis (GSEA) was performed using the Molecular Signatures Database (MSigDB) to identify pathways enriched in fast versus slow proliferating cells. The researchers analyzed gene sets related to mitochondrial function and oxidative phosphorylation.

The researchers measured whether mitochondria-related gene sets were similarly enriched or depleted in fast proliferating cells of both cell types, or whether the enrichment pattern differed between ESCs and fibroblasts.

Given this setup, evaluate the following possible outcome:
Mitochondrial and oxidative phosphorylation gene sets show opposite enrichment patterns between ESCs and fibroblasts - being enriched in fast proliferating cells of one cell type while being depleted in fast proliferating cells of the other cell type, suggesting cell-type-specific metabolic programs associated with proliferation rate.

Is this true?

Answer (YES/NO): YES